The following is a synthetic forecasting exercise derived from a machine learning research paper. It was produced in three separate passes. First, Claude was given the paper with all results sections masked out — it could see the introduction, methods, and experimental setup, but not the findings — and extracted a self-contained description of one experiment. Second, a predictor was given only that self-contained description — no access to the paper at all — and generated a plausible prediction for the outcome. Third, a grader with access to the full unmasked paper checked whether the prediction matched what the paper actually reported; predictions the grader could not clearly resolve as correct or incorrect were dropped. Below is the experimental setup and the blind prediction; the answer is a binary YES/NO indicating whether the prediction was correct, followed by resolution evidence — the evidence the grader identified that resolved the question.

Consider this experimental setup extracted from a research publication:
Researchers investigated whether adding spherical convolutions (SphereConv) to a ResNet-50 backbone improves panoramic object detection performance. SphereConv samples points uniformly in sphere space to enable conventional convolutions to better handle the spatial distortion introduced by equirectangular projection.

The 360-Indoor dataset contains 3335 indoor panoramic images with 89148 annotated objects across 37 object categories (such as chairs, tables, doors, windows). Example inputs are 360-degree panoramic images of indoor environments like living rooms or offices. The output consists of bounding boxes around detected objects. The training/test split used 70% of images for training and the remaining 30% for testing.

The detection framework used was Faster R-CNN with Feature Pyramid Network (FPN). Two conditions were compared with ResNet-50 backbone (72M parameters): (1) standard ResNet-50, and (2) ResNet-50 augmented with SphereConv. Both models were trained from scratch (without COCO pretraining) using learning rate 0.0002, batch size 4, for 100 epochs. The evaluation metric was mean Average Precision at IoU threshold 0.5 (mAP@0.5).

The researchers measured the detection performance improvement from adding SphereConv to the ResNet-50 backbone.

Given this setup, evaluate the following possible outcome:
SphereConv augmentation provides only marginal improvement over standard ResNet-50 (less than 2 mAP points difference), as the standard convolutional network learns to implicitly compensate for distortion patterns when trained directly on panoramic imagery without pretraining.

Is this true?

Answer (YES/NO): YES